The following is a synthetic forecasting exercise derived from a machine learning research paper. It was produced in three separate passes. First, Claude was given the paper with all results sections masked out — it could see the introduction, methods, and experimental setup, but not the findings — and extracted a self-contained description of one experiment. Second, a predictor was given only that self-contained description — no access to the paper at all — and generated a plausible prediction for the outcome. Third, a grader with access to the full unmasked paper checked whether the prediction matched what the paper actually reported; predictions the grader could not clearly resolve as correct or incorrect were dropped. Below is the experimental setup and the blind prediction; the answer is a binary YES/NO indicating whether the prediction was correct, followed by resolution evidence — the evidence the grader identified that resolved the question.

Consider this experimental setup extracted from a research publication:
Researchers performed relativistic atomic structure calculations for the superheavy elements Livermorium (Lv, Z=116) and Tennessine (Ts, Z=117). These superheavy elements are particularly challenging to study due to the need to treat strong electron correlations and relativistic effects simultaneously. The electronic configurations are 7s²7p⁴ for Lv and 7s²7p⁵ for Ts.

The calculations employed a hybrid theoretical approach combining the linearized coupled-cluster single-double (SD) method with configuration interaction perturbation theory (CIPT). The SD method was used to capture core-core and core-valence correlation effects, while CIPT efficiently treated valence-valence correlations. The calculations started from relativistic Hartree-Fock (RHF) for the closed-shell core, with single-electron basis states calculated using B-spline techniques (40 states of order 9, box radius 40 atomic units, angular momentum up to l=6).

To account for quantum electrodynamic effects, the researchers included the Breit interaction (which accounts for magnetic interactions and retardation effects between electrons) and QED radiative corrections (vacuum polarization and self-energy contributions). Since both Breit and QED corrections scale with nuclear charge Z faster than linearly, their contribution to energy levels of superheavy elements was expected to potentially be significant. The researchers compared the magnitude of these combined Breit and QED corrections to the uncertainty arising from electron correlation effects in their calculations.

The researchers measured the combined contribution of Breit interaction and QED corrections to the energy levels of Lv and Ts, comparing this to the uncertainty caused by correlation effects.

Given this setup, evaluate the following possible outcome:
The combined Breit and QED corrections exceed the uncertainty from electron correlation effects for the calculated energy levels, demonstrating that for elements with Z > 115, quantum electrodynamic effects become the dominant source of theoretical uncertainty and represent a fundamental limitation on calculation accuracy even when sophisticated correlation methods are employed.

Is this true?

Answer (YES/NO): NO